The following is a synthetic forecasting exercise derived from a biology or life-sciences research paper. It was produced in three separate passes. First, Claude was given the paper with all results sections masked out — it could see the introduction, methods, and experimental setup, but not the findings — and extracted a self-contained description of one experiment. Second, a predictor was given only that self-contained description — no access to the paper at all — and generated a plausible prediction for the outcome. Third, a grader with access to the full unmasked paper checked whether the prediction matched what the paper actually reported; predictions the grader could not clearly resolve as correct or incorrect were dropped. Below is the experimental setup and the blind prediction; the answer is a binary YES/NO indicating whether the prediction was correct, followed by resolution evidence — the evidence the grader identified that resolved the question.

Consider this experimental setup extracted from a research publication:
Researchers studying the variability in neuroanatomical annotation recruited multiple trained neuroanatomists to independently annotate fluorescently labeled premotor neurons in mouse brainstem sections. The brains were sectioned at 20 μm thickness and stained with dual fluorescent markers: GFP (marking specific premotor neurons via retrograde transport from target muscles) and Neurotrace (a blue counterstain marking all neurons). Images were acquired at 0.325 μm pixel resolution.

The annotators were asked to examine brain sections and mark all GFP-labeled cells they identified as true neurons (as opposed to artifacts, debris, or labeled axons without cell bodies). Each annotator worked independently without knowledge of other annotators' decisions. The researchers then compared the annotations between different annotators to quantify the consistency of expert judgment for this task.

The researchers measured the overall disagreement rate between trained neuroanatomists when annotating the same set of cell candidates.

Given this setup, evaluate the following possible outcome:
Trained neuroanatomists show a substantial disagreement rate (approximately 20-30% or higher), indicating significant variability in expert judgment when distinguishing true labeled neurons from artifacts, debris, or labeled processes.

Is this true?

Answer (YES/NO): NO